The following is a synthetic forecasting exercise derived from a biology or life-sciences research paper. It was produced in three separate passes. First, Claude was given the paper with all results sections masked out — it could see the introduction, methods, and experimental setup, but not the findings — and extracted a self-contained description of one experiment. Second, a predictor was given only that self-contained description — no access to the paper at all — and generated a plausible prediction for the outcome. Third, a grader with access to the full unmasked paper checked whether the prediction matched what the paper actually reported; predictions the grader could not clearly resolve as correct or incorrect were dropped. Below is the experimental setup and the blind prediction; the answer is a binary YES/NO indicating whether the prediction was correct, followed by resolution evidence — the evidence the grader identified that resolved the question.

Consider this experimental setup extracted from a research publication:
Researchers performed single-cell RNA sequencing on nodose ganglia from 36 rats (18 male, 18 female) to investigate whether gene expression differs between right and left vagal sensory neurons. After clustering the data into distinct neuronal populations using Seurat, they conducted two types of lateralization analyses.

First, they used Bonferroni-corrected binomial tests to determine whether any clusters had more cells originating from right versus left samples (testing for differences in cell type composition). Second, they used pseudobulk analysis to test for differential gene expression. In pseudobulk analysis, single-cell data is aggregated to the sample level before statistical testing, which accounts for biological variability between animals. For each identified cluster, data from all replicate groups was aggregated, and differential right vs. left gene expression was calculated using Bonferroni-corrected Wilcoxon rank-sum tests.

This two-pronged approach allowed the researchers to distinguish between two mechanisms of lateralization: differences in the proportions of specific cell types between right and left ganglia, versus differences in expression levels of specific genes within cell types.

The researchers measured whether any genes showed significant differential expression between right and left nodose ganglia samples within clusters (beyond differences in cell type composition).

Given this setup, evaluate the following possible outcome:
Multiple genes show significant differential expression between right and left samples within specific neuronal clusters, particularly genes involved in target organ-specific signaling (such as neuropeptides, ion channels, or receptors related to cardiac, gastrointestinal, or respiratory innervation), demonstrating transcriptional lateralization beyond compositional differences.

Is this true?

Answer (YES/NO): NO